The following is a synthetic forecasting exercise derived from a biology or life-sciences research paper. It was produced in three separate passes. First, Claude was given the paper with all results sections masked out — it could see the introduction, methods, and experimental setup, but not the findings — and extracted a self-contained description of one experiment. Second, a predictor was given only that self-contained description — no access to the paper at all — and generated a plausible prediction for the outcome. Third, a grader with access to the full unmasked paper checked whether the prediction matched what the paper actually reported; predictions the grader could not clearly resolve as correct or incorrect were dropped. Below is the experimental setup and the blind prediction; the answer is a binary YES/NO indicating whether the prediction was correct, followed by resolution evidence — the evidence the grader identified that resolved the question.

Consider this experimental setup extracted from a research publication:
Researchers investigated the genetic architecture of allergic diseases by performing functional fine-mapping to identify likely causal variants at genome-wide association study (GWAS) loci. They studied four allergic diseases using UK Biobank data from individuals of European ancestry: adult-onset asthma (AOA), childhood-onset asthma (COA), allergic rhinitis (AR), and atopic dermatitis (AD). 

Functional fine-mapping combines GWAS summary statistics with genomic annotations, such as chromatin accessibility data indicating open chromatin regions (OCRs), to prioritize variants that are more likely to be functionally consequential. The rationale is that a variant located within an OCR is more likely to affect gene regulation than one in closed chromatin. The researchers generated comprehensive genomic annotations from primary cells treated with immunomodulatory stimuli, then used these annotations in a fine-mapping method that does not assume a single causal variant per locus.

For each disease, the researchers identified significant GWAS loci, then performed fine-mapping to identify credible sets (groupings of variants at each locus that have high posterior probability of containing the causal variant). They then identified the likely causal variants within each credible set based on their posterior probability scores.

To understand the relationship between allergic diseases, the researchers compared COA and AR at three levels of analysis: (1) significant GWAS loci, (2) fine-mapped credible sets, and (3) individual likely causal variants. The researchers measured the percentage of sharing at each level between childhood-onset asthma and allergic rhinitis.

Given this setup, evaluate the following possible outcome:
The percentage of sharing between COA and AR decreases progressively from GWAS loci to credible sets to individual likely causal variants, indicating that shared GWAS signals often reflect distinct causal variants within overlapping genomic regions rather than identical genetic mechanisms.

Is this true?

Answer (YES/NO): YES